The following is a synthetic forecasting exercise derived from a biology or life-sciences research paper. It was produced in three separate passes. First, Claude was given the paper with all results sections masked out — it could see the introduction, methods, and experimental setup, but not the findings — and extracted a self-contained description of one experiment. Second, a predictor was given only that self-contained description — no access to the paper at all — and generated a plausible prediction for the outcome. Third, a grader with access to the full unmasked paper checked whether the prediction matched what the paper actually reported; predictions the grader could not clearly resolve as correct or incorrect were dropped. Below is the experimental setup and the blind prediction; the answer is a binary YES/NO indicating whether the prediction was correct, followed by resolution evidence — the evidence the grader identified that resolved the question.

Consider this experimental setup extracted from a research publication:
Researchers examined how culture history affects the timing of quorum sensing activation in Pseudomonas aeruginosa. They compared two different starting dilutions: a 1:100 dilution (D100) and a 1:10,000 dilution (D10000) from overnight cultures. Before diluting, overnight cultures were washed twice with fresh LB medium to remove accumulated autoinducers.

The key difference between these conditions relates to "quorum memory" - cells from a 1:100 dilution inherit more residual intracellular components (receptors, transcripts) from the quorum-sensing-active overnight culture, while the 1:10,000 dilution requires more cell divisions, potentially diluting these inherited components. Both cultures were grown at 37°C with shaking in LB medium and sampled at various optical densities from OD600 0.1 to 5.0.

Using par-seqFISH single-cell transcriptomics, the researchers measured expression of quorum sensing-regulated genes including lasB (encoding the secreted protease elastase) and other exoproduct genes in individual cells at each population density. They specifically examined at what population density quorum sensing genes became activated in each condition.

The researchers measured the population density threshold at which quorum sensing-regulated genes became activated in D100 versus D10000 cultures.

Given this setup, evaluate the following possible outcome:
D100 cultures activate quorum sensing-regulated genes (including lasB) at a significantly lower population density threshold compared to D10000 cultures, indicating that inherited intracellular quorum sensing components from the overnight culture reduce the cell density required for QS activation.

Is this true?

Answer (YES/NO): YES